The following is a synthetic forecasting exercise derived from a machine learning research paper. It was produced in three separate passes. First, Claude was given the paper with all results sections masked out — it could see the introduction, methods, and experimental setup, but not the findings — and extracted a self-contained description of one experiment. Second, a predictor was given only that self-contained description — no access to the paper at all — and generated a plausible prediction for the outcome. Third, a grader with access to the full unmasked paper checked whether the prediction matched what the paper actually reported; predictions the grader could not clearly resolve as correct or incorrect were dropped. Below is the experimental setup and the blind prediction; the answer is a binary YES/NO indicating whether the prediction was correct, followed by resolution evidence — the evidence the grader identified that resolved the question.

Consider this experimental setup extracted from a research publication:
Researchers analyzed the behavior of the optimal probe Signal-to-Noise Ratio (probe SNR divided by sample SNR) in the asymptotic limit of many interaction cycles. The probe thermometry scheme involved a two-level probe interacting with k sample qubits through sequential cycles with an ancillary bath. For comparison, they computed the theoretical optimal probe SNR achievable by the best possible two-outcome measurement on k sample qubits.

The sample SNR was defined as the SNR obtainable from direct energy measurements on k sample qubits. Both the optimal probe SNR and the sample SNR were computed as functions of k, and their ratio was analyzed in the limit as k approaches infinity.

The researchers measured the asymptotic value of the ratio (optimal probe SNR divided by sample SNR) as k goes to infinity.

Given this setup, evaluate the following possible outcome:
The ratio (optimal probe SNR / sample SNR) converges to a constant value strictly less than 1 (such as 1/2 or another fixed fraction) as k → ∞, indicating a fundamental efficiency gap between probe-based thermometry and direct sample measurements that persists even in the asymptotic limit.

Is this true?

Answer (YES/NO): YES